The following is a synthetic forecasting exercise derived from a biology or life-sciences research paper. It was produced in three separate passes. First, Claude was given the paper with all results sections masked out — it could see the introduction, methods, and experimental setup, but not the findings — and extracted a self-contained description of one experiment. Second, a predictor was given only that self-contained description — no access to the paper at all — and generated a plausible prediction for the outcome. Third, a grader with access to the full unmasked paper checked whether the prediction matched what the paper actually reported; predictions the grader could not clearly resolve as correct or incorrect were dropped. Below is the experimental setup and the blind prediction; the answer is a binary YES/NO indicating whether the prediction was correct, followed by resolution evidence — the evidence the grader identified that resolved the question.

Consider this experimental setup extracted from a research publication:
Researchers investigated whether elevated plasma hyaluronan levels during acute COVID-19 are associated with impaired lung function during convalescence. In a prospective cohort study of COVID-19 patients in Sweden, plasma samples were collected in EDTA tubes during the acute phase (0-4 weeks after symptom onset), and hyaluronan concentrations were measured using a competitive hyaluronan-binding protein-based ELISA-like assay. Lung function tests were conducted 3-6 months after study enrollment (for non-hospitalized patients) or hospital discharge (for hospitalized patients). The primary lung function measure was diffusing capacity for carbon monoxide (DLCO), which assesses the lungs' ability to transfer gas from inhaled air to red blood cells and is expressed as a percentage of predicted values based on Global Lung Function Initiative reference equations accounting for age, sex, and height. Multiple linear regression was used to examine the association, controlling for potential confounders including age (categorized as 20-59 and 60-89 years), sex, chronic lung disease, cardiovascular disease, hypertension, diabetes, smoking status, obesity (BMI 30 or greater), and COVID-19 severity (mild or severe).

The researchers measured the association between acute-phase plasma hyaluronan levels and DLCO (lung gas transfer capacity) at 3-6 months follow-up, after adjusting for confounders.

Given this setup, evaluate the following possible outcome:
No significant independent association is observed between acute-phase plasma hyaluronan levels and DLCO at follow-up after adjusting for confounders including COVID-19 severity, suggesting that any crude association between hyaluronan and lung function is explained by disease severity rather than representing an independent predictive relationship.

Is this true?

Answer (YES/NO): NO